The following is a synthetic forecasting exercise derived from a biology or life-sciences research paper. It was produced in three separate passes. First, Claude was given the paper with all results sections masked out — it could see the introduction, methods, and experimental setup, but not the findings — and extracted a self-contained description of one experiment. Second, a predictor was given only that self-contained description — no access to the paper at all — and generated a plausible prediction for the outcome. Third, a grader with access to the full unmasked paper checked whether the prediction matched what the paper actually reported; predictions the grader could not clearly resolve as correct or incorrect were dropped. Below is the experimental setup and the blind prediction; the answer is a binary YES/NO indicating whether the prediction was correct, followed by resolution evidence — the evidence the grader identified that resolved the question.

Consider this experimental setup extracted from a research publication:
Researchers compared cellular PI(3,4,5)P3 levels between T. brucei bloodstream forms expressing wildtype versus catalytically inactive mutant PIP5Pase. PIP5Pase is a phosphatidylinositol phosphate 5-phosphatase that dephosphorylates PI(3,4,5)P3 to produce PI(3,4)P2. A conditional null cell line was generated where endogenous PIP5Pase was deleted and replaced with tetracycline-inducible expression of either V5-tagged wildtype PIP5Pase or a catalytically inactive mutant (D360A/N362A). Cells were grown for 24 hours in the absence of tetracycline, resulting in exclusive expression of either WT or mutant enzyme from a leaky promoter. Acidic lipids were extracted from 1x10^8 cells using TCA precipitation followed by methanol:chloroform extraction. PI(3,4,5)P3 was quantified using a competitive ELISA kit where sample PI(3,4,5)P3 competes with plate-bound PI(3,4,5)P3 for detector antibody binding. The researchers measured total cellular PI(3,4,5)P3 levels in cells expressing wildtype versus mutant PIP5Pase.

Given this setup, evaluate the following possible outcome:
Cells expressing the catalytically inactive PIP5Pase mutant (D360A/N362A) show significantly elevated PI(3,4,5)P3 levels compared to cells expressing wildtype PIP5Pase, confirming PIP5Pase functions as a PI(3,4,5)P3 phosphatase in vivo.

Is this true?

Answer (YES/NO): NO